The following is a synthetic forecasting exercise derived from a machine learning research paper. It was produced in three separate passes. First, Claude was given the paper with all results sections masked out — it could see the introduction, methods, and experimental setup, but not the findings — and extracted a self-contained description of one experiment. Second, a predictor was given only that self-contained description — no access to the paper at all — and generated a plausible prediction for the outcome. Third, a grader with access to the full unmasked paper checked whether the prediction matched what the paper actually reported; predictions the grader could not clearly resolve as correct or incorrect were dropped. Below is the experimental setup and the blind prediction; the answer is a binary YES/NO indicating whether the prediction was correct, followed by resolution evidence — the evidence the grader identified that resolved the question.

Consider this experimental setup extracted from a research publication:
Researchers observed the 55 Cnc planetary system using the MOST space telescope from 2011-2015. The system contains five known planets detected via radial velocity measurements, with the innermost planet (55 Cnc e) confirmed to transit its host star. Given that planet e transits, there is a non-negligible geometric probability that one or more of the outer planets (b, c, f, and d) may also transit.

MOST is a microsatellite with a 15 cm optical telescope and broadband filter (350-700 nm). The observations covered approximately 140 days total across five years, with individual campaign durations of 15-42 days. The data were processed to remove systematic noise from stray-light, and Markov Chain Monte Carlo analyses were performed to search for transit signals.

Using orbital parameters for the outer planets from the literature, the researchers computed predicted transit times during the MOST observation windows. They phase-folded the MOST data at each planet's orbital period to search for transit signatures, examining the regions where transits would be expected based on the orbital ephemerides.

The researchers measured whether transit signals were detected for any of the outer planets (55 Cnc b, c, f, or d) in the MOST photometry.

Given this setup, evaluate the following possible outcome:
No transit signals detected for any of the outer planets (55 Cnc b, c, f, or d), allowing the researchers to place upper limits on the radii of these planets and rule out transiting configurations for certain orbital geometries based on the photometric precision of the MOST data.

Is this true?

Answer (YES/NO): NO